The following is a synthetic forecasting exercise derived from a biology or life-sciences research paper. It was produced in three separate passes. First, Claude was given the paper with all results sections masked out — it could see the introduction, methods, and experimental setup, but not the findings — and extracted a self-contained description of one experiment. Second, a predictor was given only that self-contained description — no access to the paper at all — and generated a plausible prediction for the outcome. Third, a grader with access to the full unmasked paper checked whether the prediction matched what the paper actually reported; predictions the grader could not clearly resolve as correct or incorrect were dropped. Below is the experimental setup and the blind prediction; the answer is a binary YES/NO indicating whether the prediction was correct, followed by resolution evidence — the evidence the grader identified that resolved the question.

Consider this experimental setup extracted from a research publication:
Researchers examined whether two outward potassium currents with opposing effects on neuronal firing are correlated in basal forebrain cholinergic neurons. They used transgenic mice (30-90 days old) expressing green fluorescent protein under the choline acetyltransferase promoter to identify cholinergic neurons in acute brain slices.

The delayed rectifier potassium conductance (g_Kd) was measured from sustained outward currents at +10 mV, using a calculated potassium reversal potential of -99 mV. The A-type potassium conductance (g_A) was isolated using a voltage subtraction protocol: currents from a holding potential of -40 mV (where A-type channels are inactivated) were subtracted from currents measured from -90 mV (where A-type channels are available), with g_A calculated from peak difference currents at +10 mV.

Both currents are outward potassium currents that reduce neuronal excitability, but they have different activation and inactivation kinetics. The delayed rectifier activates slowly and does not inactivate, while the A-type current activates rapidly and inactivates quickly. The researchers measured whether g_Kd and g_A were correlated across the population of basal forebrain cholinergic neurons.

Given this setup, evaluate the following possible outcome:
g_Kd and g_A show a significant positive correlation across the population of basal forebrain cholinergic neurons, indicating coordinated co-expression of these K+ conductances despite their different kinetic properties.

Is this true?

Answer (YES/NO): YES